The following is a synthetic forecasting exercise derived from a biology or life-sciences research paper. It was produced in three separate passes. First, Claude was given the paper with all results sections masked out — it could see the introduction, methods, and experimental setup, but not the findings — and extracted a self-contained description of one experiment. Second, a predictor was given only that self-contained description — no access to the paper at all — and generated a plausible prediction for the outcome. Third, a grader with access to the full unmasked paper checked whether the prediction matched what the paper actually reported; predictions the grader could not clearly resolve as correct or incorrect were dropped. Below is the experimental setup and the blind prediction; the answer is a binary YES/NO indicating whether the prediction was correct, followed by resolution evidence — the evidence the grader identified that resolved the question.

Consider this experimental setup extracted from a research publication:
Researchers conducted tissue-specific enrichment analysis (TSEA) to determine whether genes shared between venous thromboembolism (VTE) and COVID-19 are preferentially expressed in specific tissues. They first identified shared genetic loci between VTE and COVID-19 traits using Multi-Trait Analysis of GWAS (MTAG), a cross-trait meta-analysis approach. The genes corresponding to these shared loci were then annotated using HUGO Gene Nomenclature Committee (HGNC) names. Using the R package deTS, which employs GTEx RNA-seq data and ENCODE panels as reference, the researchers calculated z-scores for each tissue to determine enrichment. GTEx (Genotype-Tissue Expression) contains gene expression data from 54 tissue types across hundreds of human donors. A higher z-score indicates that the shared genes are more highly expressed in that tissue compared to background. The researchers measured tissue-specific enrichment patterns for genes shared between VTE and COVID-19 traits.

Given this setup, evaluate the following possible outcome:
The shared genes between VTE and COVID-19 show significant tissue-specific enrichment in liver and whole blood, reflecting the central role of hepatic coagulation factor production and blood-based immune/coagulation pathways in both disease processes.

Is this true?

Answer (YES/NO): NO